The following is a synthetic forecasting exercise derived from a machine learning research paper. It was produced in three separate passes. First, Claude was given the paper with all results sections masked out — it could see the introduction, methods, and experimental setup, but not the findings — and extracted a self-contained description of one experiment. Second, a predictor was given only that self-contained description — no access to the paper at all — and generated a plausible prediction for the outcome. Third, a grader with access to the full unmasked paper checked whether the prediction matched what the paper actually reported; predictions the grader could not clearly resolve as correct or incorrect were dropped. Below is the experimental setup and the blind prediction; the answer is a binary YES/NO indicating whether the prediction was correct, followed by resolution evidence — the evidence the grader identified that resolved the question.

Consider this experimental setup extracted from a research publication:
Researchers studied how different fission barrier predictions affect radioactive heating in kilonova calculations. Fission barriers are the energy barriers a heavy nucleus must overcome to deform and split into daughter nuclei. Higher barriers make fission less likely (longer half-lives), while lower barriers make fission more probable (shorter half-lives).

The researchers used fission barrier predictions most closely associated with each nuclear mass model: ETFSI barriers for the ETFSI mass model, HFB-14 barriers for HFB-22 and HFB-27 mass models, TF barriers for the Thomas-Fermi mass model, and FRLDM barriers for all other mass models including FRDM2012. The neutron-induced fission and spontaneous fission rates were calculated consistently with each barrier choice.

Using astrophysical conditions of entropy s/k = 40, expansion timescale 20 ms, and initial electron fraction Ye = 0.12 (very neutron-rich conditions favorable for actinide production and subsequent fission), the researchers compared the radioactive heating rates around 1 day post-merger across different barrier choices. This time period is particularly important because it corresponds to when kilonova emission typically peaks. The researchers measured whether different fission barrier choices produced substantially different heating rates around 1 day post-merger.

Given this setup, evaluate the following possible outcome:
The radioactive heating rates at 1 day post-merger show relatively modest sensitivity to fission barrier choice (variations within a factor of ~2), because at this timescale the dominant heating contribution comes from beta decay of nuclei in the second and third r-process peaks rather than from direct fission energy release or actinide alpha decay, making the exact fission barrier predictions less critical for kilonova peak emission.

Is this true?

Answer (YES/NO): NO